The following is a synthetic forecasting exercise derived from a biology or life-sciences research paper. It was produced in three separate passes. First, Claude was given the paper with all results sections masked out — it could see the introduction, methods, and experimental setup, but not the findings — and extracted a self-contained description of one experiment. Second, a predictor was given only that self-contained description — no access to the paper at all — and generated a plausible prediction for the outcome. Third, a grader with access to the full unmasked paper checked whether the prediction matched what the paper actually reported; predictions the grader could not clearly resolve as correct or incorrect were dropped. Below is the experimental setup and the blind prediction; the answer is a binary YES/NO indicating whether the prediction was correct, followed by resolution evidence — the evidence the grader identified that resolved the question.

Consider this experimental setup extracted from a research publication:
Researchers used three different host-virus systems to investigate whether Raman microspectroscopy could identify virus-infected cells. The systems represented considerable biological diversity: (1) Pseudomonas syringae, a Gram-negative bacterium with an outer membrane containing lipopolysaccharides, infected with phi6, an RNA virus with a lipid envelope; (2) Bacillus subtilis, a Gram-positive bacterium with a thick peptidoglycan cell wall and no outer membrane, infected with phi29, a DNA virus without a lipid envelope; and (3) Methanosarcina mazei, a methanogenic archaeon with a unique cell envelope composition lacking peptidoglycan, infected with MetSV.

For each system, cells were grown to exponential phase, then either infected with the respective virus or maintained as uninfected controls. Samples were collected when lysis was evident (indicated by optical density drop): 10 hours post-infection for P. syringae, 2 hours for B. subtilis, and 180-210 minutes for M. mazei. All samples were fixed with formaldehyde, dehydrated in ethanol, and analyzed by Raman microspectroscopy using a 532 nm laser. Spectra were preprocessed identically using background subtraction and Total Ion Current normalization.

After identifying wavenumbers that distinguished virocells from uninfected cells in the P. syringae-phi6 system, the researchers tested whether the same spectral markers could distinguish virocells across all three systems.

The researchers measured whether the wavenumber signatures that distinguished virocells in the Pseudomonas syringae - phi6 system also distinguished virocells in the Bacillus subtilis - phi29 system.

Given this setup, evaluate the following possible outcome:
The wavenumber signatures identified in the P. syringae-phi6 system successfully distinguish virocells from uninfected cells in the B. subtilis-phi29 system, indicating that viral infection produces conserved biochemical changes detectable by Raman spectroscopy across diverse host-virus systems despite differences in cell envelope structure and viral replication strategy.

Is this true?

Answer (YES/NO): NO